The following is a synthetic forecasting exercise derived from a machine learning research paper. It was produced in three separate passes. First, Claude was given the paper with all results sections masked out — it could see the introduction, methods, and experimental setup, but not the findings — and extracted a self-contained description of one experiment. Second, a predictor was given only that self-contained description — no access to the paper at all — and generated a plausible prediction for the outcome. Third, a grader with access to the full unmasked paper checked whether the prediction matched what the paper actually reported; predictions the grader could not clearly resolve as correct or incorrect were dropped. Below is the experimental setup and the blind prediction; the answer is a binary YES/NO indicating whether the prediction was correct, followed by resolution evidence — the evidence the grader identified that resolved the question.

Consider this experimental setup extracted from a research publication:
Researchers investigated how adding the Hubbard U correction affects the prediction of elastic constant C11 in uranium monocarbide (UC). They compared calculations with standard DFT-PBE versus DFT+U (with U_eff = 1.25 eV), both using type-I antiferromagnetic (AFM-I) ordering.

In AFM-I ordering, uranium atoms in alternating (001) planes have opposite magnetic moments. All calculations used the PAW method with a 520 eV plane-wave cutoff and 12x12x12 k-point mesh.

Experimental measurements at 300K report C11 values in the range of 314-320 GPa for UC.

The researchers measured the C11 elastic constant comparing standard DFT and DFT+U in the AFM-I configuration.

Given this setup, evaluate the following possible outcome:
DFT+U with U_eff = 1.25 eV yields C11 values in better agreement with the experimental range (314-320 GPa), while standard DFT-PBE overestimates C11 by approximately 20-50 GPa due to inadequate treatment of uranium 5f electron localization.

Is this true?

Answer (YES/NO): NO